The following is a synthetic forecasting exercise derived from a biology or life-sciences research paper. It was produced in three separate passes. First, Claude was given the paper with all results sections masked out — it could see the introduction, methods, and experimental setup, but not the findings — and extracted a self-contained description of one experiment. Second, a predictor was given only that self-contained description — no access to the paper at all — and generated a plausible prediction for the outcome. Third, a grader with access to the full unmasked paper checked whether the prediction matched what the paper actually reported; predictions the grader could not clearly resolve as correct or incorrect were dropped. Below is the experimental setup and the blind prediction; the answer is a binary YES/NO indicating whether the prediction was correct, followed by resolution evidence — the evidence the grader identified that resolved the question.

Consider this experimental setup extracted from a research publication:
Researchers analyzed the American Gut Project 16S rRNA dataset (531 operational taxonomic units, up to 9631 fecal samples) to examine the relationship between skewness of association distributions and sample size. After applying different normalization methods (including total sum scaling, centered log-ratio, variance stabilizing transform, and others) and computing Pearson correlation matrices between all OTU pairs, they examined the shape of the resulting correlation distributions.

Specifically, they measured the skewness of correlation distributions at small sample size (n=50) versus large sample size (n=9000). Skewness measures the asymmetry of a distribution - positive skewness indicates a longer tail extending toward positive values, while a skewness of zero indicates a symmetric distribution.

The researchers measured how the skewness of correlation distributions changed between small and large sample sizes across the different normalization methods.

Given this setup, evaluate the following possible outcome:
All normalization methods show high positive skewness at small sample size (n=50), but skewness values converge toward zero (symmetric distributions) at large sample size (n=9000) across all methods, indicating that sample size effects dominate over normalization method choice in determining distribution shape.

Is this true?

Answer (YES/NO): NO